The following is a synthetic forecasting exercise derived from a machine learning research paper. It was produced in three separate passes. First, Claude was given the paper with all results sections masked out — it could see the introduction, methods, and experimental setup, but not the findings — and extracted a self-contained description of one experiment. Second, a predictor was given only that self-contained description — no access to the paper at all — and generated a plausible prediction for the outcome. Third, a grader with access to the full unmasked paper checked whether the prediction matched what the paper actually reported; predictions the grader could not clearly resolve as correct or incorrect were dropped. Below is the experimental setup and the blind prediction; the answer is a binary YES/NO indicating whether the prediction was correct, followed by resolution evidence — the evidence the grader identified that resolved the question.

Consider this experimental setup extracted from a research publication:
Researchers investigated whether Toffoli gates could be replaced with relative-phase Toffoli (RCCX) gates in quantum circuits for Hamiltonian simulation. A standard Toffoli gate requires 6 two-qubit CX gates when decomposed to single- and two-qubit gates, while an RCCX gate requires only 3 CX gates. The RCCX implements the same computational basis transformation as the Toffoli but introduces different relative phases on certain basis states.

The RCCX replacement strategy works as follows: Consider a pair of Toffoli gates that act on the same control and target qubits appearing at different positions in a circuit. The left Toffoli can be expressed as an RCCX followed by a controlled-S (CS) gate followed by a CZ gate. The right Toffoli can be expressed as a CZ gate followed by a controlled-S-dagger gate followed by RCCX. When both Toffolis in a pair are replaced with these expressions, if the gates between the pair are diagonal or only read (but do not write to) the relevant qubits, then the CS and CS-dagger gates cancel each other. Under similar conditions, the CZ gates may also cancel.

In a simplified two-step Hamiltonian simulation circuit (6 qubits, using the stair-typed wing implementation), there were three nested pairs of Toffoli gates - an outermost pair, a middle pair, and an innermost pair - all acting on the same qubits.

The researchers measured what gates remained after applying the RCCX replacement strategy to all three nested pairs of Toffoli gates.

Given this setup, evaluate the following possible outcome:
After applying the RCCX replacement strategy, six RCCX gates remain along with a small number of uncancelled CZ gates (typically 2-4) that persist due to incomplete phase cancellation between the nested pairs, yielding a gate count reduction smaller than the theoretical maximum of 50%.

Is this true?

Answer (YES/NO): YES